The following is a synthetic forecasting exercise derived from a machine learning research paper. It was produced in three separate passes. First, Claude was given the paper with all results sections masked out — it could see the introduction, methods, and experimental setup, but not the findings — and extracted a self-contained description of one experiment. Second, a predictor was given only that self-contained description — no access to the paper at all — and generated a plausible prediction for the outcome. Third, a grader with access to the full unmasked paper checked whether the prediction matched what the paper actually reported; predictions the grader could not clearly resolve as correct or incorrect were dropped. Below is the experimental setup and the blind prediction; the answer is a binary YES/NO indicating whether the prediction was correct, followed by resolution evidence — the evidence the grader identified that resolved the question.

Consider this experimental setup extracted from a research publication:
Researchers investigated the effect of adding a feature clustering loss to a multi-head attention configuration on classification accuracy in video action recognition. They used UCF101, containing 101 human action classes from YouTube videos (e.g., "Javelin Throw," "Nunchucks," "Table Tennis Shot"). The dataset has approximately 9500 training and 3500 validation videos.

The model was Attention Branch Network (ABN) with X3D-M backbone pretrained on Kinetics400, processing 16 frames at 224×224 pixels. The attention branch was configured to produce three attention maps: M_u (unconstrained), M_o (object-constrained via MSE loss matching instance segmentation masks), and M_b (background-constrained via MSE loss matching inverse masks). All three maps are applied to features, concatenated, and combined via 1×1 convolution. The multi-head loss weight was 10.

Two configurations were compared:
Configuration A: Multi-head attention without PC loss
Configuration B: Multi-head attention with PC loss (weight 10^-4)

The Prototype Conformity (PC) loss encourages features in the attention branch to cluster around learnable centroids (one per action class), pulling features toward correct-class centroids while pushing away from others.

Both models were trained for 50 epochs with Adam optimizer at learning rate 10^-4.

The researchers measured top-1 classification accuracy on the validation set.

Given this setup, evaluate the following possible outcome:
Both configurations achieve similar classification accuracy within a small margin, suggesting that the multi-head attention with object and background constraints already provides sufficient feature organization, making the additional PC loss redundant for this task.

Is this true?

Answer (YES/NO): NO